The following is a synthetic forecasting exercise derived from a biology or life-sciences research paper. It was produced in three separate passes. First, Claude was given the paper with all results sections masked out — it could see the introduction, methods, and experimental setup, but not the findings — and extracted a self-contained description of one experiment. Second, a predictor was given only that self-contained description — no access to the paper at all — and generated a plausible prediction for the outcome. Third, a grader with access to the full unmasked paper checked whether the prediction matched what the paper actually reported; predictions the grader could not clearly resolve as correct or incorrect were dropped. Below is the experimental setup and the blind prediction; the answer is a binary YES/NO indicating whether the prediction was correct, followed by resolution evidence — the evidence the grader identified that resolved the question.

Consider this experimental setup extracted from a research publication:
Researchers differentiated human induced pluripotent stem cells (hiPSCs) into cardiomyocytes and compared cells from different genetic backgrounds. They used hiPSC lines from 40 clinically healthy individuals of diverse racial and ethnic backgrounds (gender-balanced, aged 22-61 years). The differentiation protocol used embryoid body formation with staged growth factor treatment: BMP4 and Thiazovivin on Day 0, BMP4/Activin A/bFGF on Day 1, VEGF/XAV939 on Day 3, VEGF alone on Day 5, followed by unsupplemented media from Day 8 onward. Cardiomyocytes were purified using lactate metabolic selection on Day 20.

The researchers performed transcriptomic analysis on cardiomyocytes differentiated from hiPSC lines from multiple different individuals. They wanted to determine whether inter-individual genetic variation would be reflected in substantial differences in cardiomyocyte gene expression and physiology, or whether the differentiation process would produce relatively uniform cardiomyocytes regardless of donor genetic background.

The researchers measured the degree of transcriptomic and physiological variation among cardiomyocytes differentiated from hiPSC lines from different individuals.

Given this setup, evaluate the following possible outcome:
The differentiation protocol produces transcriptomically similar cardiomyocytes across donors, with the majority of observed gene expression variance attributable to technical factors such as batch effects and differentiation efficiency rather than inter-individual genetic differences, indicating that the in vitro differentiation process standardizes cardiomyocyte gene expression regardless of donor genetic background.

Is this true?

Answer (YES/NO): NO